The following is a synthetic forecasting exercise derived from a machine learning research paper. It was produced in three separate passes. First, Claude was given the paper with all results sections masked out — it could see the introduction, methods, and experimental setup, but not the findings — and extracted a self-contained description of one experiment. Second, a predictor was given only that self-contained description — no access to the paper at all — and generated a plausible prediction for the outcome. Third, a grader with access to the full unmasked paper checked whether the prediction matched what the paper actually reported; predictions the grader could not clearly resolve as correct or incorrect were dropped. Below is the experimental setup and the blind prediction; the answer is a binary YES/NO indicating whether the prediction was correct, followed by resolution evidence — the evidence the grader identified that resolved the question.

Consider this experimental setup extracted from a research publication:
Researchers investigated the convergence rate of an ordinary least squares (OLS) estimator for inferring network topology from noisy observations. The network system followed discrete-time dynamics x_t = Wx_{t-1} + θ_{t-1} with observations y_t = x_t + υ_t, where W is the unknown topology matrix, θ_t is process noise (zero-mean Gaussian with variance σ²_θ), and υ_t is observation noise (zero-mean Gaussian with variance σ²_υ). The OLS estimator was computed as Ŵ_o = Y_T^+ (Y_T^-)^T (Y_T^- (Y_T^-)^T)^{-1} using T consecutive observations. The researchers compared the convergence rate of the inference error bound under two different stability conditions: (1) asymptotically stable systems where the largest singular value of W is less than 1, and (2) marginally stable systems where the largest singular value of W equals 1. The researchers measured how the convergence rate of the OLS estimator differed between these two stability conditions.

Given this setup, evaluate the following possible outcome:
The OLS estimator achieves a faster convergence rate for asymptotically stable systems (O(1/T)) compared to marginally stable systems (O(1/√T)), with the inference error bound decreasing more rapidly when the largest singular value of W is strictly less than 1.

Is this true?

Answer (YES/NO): NO